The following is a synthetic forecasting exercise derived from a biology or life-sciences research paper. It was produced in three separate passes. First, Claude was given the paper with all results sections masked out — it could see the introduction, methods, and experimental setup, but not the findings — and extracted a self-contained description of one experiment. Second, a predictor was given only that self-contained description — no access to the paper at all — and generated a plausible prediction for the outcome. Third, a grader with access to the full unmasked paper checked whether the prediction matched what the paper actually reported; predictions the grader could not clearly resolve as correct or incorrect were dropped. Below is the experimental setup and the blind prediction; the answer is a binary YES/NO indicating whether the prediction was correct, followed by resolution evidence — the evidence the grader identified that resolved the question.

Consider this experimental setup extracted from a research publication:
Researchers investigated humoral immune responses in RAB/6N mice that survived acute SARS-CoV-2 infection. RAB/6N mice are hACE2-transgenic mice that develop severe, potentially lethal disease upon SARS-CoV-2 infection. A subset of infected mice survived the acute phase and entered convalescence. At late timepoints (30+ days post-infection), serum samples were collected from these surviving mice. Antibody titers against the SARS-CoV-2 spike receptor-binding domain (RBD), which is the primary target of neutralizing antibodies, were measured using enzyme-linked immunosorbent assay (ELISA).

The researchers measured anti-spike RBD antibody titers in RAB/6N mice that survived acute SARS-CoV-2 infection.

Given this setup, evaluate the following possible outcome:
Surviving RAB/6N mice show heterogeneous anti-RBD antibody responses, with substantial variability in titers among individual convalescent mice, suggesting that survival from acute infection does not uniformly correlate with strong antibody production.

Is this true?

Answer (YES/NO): YES